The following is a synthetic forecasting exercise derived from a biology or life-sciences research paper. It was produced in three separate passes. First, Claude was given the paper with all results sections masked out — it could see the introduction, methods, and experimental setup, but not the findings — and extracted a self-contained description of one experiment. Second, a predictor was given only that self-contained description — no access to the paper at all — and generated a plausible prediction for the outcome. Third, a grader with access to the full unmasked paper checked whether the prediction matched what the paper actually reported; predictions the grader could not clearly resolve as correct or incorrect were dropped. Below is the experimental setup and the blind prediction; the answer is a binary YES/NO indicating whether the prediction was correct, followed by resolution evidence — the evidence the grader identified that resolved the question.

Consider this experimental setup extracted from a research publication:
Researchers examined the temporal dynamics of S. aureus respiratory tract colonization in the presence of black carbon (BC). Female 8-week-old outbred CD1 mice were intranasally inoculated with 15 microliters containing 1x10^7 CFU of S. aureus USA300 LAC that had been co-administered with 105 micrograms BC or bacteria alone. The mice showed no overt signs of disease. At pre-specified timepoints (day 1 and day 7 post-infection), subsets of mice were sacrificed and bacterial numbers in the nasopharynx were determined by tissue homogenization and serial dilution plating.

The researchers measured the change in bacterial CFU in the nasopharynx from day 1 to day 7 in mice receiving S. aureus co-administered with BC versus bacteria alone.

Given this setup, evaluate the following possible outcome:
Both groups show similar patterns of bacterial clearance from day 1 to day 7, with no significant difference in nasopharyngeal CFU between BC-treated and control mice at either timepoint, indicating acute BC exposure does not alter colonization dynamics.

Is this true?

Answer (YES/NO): NO